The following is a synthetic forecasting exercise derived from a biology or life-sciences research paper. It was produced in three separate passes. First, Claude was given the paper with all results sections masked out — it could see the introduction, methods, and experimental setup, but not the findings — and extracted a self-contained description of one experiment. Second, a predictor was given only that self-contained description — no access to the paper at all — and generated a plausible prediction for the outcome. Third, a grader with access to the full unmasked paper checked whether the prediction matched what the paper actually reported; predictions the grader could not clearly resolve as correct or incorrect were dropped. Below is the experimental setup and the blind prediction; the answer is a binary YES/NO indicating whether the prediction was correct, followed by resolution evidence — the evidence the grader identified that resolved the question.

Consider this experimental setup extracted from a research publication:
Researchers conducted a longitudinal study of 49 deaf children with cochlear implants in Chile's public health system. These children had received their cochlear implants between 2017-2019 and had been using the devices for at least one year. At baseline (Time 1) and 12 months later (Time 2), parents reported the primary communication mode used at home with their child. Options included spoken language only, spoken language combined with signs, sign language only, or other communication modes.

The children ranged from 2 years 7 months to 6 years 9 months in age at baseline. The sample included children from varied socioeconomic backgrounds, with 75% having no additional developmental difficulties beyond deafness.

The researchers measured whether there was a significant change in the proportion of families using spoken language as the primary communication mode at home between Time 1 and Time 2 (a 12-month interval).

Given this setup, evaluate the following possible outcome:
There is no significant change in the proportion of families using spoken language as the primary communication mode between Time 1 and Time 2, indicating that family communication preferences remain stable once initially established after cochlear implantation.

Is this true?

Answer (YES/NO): YES